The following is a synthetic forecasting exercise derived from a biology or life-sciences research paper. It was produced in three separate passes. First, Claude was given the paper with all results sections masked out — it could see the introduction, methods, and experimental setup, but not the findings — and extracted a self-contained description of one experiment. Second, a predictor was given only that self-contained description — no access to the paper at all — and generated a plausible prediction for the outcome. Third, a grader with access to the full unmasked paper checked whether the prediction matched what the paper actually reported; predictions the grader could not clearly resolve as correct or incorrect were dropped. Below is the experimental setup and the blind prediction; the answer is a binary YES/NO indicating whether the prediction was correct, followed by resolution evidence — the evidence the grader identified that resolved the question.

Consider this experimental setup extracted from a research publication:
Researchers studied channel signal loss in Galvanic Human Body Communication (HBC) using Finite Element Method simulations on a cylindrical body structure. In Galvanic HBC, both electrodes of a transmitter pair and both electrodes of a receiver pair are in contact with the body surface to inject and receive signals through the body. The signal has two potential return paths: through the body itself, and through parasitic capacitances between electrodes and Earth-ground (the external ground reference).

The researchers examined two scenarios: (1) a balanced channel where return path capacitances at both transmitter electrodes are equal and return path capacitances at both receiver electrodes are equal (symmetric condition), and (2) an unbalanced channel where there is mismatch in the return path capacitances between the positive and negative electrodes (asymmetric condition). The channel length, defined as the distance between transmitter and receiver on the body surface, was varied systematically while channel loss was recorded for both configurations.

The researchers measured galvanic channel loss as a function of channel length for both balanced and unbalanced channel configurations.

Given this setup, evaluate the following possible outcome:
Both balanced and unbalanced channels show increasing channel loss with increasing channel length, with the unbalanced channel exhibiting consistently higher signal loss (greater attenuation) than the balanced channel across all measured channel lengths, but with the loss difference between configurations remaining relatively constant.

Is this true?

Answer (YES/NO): NO